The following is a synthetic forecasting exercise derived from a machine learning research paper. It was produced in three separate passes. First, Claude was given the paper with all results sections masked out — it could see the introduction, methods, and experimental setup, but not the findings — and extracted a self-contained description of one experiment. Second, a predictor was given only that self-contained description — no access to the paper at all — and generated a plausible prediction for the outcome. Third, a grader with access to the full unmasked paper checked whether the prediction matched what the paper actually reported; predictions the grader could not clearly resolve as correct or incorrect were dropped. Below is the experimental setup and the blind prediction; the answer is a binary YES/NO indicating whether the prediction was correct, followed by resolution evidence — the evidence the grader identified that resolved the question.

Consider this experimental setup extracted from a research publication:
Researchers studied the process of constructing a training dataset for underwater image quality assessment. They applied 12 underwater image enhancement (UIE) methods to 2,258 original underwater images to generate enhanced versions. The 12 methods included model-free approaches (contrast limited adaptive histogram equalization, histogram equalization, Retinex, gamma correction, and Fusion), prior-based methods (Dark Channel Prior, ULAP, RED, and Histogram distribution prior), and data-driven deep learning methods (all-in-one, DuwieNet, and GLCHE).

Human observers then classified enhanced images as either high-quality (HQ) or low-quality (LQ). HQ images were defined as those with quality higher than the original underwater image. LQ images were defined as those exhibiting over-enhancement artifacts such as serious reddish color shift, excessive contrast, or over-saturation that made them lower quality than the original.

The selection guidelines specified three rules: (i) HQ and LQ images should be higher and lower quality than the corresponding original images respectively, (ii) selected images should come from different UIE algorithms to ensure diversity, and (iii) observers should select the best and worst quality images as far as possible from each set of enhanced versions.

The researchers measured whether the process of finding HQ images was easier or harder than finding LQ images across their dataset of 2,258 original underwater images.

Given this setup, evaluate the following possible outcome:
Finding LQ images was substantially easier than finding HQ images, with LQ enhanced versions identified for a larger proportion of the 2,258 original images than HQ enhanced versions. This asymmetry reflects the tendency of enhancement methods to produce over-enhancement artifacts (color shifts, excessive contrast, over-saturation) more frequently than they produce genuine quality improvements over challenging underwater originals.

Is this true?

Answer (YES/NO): NO